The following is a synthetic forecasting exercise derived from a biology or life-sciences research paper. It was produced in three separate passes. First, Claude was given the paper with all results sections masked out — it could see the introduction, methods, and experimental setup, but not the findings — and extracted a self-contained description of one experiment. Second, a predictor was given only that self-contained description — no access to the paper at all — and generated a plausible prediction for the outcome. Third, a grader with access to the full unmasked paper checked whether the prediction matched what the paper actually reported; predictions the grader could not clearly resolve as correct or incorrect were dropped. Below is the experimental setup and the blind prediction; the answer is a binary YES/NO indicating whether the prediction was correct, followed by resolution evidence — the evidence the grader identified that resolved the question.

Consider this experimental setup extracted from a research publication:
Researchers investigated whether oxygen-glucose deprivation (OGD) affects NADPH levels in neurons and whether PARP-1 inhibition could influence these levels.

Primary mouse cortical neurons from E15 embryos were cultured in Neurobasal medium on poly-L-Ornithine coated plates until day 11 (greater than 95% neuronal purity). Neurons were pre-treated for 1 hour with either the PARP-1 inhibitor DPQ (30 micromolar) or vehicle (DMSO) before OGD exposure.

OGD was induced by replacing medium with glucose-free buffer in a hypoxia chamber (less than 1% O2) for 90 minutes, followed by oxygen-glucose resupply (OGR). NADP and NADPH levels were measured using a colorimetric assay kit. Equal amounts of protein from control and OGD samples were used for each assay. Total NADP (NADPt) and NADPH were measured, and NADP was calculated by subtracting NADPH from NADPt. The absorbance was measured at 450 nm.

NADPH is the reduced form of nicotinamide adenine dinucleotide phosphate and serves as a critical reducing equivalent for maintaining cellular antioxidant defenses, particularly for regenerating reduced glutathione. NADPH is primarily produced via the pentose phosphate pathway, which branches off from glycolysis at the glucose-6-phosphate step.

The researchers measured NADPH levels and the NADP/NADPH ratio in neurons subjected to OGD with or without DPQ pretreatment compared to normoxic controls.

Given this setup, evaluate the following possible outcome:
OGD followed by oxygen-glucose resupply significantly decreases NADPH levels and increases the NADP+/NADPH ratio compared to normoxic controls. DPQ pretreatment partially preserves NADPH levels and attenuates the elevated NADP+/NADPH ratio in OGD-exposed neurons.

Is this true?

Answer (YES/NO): YES